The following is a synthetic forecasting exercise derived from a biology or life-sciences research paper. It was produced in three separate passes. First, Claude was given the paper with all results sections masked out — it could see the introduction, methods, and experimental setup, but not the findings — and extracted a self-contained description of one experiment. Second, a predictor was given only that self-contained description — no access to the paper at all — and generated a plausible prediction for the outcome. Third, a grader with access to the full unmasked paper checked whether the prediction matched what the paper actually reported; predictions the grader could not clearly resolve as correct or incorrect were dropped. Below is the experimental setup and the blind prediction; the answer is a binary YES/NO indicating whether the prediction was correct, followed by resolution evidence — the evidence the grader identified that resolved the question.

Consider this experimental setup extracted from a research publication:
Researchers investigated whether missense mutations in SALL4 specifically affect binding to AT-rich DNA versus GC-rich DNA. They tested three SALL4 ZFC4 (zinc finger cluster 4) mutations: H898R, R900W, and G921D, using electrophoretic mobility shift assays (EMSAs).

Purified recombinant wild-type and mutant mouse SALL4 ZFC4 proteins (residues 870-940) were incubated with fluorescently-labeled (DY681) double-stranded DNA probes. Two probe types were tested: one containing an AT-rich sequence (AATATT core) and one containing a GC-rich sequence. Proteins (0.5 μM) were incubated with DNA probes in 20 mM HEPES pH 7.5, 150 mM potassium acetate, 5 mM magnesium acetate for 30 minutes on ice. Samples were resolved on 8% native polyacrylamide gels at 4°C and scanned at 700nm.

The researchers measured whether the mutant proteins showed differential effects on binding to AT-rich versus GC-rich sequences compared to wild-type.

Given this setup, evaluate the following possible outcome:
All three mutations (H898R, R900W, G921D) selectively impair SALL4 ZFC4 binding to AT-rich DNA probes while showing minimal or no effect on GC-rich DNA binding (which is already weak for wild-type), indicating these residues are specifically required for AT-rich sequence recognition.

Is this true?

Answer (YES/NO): NO